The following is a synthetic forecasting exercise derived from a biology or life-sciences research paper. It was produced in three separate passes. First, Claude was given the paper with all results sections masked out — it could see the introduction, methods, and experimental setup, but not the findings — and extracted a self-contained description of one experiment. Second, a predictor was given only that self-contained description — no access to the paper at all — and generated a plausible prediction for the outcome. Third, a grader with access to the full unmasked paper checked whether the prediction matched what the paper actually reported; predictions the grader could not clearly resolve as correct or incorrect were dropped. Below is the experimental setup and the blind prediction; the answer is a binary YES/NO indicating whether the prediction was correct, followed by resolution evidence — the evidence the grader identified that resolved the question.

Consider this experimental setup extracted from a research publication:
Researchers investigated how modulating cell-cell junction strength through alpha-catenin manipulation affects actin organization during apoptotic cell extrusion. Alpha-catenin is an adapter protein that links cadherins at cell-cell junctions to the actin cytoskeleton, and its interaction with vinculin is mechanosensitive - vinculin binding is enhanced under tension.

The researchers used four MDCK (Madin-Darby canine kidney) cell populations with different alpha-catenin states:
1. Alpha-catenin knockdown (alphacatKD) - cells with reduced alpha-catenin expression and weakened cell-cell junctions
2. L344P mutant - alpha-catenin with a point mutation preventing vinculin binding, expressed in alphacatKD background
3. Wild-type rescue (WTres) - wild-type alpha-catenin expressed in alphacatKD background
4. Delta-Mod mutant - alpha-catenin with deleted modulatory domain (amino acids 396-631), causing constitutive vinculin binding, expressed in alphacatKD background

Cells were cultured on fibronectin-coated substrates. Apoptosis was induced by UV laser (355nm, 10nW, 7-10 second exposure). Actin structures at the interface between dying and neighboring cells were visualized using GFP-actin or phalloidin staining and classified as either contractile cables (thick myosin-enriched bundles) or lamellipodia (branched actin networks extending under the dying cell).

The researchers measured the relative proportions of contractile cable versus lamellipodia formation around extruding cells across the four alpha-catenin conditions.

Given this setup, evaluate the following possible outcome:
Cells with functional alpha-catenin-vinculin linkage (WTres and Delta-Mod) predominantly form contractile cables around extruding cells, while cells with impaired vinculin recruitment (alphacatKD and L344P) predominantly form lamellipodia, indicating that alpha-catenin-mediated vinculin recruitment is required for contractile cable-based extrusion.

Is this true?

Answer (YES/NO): YES